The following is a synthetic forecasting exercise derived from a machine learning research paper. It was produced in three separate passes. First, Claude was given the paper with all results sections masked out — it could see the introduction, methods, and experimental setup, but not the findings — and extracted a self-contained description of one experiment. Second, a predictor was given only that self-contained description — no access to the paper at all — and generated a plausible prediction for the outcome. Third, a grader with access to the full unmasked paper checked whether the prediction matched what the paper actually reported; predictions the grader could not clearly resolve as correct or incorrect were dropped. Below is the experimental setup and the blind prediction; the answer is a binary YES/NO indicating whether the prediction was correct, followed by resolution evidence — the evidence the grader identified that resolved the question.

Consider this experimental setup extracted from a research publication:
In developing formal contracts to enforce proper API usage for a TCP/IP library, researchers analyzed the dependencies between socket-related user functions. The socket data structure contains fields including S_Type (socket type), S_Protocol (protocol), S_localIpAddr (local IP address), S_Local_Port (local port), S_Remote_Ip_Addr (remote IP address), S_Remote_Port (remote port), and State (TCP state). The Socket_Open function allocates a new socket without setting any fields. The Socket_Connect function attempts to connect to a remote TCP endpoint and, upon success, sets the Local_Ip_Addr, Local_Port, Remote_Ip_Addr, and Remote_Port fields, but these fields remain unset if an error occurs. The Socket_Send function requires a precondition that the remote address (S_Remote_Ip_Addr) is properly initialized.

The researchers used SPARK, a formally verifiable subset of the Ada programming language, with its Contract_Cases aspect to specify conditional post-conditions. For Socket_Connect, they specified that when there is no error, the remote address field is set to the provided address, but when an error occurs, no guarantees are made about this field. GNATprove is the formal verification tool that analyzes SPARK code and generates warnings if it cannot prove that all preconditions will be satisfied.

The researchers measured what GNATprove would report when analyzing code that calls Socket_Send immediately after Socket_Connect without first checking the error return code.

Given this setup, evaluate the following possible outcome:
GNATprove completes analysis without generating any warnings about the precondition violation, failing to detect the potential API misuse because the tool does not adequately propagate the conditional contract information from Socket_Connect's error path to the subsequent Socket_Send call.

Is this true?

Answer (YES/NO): NO